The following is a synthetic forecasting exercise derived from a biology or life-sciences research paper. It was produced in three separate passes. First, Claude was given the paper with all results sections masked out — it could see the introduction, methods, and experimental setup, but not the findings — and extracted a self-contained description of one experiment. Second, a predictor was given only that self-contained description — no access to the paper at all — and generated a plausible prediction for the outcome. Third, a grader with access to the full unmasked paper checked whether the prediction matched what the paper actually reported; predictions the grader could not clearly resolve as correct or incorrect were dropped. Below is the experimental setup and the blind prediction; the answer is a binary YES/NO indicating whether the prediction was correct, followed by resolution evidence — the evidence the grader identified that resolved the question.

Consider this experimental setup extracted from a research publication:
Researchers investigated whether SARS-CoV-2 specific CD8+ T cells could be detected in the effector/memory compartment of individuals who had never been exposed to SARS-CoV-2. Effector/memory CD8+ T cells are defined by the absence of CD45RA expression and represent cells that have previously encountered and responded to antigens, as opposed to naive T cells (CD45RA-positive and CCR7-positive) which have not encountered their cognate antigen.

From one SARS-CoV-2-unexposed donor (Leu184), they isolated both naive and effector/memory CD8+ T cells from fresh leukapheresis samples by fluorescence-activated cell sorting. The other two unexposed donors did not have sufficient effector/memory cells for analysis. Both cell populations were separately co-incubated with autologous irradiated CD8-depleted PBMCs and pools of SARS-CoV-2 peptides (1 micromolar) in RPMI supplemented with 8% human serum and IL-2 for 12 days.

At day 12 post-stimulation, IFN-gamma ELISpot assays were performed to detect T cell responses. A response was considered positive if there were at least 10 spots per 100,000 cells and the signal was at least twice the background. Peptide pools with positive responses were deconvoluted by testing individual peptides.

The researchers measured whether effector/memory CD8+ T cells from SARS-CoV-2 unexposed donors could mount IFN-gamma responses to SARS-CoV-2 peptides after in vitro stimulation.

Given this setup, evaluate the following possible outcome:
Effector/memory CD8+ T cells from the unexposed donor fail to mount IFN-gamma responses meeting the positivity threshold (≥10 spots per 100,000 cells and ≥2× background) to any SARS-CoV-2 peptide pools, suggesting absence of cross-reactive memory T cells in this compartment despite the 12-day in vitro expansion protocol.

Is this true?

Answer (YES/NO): NO